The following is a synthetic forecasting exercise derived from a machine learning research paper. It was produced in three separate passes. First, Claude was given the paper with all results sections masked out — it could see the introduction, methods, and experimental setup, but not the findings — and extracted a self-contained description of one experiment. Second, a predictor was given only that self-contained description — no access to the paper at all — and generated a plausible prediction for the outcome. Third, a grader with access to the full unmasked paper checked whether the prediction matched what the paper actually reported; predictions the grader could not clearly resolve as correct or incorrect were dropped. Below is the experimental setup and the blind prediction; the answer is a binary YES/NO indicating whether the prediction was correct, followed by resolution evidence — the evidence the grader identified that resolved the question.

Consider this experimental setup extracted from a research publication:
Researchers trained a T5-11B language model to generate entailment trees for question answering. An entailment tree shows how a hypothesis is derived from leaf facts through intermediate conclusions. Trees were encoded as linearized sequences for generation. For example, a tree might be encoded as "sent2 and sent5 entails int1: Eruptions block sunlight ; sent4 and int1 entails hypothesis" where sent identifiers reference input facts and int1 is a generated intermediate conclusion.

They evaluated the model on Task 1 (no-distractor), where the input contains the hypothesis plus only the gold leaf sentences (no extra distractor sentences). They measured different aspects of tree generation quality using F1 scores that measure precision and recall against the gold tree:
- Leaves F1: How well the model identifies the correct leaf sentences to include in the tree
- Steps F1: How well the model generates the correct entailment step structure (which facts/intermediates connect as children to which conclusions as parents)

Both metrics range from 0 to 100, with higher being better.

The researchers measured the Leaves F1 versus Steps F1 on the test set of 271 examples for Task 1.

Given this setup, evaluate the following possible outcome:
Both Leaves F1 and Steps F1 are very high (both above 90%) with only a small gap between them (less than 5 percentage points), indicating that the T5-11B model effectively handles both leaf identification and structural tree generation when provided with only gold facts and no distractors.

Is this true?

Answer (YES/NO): NO